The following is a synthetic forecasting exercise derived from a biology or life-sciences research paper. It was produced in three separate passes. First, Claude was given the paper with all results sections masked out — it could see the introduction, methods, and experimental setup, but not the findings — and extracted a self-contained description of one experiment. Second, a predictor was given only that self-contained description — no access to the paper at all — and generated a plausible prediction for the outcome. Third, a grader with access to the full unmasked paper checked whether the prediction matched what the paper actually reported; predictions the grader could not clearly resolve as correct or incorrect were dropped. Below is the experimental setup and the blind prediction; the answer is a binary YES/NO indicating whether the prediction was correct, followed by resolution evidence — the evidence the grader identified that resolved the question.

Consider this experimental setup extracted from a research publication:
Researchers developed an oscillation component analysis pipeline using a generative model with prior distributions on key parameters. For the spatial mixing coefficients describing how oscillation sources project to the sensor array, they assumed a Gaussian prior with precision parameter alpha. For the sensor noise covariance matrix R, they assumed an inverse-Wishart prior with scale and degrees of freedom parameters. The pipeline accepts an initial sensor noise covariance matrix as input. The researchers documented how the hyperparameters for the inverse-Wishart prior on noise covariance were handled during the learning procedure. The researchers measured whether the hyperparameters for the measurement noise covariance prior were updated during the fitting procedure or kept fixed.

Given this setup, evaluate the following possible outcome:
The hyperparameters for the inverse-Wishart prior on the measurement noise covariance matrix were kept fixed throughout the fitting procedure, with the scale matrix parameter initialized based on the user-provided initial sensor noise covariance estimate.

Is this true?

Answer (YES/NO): YES